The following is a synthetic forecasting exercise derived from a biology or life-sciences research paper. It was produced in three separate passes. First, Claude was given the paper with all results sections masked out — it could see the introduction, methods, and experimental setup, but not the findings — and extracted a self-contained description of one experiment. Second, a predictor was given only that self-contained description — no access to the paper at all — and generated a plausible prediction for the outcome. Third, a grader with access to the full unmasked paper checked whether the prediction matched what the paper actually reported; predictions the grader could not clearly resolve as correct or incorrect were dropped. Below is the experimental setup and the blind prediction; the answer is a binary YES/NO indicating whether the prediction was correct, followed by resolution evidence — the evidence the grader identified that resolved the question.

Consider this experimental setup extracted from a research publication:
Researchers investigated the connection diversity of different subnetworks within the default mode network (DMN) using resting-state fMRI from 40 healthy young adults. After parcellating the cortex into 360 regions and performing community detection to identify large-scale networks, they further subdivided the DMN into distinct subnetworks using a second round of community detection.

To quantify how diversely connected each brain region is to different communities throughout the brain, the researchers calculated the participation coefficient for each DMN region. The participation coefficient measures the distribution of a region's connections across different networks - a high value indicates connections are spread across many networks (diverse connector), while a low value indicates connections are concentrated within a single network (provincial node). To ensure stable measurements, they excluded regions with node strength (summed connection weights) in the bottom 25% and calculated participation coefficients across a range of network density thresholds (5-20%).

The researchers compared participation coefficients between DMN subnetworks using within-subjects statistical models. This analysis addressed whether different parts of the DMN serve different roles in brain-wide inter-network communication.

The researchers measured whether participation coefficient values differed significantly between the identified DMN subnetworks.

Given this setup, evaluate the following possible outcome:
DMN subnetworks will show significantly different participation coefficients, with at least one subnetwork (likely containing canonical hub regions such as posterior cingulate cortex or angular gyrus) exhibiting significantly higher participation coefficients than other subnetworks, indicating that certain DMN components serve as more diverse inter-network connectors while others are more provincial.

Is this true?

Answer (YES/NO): NO